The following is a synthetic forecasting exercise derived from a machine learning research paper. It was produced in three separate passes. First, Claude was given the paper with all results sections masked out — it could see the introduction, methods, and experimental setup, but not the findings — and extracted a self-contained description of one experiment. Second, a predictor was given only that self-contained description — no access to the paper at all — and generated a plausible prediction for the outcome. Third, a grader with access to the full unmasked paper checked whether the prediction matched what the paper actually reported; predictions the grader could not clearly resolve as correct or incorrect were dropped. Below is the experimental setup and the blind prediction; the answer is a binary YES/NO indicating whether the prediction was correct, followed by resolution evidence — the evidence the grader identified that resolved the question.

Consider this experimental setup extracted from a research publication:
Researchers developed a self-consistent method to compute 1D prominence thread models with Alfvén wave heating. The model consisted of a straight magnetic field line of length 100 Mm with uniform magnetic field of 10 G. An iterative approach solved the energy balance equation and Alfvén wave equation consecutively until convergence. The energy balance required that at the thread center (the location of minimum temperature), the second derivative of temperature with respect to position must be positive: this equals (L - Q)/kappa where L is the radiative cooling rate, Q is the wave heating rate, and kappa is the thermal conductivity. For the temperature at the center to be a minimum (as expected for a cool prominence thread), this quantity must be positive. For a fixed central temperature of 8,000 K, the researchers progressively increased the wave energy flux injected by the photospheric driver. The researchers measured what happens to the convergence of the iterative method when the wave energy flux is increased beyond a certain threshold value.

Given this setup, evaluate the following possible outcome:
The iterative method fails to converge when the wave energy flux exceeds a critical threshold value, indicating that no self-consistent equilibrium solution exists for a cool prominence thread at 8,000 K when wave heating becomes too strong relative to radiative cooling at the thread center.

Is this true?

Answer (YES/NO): YES